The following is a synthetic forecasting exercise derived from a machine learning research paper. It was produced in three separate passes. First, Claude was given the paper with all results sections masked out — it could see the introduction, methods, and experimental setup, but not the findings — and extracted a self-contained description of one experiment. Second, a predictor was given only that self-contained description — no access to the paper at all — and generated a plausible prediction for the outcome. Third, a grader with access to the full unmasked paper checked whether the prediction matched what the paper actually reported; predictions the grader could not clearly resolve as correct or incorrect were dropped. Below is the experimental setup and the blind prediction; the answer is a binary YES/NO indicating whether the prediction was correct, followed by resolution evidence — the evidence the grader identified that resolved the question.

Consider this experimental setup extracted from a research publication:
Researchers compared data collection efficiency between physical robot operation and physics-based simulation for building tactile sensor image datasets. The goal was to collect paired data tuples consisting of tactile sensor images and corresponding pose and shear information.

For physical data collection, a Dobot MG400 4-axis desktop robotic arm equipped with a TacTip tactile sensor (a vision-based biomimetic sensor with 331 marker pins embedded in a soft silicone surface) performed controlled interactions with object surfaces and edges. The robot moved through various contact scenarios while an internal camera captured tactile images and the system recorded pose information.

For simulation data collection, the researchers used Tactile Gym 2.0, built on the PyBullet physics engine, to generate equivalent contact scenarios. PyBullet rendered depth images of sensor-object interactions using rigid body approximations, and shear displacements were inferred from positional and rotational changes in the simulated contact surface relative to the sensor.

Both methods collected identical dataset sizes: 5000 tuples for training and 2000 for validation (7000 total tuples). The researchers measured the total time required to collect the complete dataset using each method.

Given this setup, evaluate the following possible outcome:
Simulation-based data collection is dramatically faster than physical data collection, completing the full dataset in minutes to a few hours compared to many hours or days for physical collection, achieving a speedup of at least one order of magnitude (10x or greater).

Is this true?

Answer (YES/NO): YES